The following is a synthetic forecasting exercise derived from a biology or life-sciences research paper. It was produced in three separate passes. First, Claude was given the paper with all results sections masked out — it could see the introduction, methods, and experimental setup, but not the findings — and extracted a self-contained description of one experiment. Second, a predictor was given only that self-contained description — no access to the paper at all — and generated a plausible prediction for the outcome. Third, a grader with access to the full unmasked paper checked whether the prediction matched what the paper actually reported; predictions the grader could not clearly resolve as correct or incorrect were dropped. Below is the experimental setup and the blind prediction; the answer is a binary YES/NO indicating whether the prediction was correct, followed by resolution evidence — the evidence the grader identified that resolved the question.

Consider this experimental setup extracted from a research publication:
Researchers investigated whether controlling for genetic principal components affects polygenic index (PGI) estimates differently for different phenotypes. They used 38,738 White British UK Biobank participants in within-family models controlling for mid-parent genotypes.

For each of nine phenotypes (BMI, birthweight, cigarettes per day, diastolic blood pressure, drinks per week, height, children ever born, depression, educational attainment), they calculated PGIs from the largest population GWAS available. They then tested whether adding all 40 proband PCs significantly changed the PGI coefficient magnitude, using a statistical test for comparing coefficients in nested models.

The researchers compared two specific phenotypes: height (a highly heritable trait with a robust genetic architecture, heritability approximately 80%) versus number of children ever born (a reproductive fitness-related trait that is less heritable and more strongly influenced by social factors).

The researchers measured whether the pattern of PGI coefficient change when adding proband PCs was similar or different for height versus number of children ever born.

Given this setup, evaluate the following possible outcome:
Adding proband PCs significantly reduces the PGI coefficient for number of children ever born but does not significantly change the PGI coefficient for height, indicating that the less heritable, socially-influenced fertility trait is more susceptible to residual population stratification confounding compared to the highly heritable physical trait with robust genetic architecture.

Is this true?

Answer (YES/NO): NO